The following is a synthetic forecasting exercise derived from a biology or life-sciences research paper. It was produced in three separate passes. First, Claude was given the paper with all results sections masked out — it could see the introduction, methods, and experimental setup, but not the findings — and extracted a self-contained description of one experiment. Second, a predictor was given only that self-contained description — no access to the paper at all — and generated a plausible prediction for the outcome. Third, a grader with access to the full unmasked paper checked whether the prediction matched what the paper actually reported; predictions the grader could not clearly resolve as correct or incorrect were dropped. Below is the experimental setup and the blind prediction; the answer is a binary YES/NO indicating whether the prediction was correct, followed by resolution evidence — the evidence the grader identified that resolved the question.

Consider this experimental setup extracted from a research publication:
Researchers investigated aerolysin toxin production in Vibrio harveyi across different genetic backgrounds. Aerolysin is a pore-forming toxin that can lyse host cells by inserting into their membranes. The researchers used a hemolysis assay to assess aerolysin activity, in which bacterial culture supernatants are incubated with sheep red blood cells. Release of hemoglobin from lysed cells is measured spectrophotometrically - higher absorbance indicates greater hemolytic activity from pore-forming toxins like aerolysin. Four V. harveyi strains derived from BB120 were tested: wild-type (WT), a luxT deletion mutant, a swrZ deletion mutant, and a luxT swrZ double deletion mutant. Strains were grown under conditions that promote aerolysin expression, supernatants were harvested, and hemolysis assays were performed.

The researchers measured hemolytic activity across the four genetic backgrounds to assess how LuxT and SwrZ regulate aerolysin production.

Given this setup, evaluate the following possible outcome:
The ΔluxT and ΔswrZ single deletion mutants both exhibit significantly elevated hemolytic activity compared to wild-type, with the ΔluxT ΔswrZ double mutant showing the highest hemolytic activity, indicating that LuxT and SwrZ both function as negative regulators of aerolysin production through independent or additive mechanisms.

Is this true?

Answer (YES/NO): NO